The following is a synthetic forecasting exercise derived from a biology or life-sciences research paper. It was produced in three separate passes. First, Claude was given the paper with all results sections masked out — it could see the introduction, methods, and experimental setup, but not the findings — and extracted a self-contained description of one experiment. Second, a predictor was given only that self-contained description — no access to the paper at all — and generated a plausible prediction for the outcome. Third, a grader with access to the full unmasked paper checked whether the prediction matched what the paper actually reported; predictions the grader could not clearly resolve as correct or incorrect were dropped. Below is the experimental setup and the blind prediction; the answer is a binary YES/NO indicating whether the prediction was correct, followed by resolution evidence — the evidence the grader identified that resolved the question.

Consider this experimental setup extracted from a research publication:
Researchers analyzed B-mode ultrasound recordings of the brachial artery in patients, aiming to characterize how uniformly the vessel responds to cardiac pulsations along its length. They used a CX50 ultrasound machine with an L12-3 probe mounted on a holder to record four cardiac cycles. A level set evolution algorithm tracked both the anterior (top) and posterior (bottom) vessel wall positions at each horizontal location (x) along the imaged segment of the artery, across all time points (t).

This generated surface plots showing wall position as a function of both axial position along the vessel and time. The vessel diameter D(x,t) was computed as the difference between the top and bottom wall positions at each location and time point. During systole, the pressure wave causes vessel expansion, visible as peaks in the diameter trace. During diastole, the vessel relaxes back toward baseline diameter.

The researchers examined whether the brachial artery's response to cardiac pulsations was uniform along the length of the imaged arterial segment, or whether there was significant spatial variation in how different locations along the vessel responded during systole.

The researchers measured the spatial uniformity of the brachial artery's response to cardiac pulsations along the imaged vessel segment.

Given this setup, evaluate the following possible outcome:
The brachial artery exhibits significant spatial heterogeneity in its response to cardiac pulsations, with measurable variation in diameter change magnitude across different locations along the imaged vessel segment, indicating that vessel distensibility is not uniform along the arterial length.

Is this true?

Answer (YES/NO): NO